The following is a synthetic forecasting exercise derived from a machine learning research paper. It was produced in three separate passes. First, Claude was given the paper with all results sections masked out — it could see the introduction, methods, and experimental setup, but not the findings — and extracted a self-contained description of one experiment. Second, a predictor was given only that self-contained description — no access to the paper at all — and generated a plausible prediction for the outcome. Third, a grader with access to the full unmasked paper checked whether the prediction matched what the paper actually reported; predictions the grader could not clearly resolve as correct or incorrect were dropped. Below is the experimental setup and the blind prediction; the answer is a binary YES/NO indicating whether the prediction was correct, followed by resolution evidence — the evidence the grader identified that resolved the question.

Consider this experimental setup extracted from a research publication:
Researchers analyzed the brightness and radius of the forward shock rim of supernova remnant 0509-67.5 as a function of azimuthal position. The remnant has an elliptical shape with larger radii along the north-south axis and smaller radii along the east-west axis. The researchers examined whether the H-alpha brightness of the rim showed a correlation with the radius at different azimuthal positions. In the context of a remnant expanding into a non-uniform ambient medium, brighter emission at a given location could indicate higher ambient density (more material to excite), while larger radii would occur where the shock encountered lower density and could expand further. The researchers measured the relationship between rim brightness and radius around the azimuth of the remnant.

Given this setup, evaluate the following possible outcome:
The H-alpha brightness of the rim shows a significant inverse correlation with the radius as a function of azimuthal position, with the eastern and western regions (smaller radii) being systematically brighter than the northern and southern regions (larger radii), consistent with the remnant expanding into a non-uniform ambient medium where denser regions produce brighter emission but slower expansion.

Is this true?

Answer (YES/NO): YES